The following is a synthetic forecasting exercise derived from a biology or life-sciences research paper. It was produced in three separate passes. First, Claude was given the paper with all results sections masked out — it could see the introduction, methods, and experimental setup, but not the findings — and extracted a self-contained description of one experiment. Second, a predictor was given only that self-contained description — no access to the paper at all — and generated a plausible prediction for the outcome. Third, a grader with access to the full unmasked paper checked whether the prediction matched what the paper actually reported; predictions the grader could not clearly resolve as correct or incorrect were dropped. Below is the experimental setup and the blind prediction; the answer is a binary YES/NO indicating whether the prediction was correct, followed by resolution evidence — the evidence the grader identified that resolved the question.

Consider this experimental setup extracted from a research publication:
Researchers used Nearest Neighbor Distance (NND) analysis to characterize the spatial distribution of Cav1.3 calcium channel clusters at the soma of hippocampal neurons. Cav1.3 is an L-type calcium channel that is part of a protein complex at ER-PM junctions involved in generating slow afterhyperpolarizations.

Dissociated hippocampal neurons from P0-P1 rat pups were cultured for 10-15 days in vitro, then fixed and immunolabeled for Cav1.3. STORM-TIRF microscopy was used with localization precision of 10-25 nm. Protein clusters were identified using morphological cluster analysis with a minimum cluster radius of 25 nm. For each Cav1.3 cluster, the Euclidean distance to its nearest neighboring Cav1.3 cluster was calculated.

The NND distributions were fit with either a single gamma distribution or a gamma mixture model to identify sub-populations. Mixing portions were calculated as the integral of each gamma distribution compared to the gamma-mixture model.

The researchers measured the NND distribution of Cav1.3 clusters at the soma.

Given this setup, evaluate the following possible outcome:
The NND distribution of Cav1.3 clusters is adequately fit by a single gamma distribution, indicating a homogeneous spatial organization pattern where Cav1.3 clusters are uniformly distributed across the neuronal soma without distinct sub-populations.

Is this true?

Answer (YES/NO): NO